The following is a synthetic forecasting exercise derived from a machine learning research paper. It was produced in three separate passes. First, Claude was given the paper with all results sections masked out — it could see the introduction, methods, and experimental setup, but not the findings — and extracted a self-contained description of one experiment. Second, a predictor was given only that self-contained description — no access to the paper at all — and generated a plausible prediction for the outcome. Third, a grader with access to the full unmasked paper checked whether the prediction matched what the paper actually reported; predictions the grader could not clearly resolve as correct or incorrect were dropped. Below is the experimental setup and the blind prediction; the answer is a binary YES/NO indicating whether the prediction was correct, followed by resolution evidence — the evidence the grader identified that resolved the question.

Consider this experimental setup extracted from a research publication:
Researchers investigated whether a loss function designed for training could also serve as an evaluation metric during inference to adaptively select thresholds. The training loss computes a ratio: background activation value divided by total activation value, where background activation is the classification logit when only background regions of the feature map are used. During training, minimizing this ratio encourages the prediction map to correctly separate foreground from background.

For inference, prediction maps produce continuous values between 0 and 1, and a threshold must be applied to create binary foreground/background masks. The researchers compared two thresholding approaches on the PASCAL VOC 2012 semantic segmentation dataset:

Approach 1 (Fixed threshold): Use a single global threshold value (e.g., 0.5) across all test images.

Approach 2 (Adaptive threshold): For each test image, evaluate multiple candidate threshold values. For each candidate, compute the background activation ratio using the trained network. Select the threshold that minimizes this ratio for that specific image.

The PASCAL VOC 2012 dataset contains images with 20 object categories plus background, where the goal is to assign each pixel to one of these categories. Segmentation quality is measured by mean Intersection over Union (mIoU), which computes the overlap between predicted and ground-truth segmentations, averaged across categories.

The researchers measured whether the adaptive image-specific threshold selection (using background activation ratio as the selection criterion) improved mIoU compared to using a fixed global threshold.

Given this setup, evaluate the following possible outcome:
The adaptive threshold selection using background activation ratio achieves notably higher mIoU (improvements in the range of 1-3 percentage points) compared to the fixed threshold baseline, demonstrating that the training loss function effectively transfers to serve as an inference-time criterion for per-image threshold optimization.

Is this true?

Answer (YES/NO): NO